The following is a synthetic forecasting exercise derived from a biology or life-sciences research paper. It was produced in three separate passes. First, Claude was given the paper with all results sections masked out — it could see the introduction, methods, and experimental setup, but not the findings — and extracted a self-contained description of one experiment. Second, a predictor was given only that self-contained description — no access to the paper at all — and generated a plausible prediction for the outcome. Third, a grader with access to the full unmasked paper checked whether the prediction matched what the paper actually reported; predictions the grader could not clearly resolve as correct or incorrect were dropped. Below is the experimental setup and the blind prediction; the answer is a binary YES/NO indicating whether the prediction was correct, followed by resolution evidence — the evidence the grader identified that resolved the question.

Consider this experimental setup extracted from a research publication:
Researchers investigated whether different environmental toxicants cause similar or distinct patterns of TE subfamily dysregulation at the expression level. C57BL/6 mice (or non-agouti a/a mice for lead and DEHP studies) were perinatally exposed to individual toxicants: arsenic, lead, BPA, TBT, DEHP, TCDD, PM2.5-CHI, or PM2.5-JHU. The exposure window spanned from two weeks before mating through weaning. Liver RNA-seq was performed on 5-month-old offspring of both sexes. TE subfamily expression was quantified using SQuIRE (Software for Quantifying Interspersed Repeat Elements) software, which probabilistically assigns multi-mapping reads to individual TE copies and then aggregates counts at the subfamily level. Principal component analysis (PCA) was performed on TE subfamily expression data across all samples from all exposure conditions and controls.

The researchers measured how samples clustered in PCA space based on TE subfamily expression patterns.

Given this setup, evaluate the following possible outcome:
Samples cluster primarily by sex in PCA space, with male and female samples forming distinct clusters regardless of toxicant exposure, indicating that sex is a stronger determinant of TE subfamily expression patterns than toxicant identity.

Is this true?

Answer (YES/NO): NO